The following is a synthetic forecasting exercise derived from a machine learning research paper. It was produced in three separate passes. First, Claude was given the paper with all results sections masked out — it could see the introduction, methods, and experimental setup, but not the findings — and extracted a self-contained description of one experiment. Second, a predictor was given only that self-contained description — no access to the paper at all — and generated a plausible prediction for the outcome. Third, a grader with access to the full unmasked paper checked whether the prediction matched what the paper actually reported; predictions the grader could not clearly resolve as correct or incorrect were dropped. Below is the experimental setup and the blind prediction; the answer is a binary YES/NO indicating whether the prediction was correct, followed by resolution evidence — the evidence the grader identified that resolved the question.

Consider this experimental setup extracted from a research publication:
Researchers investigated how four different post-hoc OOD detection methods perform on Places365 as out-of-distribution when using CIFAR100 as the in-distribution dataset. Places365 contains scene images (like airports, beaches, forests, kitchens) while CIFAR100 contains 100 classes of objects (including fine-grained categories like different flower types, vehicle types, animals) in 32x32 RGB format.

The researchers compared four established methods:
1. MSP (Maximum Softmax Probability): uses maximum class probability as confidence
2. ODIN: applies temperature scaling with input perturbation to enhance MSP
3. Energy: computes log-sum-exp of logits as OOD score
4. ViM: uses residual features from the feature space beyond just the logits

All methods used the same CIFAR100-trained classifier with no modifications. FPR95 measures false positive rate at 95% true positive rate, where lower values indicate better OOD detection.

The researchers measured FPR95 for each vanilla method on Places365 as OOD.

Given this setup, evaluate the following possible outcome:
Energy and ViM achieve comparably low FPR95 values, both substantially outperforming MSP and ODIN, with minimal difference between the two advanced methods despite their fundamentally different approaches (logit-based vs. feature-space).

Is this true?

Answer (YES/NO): NO